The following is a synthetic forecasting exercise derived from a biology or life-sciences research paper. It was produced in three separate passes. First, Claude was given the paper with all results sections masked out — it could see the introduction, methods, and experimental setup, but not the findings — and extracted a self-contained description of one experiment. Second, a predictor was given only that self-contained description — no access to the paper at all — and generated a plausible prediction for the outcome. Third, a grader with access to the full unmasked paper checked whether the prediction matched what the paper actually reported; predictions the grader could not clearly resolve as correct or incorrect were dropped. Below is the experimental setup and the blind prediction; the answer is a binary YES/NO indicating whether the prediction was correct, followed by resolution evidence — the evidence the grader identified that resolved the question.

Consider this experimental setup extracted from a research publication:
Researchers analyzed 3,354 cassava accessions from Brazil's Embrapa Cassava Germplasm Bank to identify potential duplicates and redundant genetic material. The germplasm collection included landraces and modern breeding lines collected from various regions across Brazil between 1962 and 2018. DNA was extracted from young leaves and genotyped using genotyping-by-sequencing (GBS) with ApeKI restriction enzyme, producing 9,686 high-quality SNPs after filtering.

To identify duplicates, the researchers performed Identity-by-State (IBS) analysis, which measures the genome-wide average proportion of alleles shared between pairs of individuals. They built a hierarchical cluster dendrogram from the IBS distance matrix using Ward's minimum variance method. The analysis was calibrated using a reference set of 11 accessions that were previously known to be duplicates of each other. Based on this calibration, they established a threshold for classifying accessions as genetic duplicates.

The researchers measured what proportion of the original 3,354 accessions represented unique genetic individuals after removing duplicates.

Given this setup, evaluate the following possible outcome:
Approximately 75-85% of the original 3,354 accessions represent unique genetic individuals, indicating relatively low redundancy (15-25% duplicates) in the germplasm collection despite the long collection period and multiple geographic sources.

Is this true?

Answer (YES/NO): NO